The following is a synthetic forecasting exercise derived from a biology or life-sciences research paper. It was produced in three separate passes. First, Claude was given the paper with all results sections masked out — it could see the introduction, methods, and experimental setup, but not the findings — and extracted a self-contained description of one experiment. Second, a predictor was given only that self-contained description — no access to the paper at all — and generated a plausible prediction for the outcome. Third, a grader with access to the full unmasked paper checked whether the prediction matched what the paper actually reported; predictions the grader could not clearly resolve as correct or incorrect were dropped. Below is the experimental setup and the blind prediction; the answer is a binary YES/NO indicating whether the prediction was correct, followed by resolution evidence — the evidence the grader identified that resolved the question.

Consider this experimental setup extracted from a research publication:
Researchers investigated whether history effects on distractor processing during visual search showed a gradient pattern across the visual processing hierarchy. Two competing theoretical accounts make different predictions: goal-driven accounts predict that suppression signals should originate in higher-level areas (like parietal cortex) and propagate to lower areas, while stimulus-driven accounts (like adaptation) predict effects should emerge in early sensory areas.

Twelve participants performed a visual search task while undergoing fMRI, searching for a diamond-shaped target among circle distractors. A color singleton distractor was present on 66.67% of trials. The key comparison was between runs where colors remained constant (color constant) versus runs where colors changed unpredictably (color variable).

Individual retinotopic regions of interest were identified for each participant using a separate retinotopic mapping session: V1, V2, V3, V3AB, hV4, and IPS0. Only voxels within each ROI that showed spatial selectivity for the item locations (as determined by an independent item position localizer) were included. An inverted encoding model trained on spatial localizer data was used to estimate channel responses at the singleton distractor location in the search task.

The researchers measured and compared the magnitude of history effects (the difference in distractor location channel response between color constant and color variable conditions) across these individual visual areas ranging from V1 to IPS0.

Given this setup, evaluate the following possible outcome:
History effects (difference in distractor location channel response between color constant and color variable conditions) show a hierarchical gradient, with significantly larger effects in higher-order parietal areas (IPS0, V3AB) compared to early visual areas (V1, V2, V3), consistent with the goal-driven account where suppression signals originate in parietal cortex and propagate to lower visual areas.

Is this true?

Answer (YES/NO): NO